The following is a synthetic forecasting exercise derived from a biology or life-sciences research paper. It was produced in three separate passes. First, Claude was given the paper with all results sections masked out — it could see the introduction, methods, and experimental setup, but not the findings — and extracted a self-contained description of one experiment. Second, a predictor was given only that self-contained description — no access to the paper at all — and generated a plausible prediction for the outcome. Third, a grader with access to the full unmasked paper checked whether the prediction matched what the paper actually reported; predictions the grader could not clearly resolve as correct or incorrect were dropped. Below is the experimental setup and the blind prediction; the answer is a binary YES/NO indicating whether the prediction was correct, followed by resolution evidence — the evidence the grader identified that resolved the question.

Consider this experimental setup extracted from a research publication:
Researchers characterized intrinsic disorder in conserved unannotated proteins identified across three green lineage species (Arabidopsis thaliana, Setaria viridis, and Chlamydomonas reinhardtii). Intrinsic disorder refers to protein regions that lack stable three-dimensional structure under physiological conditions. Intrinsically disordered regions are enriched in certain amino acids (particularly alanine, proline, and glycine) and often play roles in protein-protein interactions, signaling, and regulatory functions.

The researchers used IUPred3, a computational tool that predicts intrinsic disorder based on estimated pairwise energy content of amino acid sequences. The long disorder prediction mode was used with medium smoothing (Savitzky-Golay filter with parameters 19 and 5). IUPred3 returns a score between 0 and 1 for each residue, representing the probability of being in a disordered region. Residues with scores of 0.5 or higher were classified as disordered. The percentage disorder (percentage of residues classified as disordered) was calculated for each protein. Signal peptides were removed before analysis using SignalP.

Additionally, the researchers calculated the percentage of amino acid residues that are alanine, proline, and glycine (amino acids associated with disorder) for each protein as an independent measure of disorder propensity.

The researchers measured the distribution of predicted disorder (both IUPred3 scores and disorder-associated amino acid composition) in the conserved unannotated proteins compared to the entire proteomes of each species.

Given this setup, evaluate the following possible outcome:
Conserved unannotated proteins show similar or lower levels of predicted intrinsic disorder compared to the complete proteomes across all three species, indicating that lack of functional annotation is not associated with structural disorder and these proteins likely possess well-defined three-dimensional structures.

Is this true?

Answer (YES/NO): YES